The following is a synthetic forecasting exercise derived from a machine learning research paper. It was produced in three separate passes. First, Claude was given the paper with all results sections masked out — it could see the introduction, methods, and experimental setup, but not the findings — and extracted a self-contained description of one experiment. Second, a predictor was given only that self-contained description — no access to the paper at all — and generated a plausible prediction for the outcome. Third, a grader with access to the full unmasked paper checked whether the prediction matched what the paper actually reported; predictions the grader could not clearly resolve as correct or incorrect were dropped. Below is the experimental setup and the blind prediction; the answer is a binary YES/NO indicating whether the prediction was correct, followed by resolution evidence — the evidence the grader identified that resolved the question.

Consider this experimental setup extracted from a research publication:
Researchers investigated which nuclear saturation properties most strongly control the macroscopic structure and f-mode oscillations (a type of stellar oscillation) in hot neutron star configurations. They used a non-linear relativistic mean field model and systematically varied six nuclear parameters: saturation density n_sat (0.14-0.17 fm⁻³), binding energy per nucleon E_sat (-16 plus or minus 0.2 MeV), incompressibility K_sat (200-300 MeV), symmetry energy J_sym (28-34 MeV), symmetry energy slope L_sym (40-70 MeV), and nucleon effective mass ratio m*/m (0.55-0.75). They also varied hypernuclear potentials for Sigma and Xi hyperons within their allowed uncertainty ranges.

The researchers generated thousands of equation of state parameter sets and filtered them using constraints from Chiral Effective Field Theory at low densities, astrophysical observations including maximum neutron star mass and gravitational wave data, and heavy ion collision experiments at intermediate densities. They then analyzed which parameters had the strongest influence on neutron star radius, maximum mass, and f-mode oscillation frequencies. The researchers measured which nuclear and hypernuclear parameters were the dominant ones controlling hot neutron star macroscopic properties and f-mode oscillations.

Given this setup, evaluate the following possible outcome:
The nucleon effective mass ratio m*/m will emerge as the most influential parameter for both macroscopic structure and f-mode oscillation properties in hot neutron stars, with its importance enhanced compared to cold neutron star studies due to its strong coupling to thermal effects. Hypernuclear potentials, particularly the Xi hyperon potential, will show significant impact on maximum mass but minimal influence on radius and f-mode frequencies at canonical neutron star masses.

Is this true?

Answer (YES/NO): NO